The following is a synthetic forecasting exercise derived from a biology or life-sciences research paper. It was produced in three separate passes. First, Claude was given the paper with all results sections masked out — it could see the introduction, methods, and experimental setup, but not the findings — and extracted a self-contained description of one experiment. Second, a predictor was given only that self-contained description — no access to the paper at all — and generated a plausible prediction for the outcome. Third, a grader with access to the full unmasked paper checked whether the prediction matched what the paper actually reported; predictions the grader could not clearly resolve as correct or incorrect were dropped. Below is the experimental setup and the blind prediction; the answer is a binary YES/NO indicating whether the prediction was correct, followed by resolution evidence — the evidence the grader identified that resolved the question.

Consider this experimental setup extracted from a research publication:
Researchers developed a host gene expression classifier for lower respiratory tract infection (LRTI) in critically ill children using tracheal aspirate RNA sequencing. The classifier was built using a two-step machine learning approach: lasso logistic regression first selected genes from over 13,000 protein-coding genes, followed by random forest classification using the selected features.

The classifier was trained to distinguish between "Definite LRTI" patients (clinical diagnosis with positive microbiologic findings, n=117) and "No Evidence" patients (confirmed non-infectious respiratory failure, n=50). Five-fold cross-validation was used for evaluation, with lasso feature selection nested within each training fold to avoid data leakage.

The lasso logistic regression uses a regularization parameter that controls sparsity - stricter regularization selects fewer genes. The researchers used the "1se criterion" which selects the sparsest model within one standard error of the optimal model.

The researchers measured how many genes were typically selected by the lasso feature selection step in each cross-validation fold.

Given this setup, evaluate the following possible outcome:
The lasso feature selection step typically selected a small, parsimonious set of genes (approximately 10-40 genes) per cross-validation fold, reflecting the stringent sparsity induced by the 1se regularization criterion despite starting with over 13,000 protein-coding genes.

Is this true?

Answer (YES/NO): YES